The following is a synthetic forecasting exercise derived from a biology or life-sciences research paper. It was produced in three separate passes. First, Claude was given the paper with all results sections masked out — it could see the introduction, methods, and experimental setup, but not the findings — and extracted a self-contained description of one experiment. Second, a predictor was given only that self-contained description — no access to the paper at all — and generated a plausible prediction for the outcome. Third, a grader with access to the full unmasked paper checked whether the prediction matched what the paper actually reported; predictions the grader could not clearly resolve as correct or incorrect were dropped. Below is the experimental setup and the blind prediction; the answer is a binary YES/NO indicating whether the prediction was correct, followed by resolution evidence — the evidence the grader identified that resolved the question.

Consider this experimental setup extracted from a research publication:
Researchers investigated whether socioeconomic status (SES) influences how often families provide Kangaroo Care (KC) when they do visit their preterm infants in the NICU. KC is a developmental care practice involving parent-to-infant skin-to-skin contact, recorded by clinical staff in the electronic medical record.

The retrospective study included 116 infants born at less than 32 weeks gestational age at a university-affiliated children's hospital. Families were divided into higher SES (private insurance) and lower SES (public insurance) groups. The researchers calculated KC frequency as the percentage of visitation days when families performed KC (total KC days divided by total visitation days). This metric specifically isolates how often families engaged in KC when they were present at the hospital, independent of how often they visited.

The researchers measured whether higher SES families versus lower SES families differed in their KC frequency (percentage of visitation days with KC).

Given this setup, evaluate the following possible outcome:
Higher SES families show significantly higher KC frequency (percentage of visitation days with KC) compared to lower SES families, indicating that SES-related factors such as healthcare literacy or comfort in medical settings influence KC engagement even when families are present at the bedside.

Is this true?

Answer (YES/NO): YES